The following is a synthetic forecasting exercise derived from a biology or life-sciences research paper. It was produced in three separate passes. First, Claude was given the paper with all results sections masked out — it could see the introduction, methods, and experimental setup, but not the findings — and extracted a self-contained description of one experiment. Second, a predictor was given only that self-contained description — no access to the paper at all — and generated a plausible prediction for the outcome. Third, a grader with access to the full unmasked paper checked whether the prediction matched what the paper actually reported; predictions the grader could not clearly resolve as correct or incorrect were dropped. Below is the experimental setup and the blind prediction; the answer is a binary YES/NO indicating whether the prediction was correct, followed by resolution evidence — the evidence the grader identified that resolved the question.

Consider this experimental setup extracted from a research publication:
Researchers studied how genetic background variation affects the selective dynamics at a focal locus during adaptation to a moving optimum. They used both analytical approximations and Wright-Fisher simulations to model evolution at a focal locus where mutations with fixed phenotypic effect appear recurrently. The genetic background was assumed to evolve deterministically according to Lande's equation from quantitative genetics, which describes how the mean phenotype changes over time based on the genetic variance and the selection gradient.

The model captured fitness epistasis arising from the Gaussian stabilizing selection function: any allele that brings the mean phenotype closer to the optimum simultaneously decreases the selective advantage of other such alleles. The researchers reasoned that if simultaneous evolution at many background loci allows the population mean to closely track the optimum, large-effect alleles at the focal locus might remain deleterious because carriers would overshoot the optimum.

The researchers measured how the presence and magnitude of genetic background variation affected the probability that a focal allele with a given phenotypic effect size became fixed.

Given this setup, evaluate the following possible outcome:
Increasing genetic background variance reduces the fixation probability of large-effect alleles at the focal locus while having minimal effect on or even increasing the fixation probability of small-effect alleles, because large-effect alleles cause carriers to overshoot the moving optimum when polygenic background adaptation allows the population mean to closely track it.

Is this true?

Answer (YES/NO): NO